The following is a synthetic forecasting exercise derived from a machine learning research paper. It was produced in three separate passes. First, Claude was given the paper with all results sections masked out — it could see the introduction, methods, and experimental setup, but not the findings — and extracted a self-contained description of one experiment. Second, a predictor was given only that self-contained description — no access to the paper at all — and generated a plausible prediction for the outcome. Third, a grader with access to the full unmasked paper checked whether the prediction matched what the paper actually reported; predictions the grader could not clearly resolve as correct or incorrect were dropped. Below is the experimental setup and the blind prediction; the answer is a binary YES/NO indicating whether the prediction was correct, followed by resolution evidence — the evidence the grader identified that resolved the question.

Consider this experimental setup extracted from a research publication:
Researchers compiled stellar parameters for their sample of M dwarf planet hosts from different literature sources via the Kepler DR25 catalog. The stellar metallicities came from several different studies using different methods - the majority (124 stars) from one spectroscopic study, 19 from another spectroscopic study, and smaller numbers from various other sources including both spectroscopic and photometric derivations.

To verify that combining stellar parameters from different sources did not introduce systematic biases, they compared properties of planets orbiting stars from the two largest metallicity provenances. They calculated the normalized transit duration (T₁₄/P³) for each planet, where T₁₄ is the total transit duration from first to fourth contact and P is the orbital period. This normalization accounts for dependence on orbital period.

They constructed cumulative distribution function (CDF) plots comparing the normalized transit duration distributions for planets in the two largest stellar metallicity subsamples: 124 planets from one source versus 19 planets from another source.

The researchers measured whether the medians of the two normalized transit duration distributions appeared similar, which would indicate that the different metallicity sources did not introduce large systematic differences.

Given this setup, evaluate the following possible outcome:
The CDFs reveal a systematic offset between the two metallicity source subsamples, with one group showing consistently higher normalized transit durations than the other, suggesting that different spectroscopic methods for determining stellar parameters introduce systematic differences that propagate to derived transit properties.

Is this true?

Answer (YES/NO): NO